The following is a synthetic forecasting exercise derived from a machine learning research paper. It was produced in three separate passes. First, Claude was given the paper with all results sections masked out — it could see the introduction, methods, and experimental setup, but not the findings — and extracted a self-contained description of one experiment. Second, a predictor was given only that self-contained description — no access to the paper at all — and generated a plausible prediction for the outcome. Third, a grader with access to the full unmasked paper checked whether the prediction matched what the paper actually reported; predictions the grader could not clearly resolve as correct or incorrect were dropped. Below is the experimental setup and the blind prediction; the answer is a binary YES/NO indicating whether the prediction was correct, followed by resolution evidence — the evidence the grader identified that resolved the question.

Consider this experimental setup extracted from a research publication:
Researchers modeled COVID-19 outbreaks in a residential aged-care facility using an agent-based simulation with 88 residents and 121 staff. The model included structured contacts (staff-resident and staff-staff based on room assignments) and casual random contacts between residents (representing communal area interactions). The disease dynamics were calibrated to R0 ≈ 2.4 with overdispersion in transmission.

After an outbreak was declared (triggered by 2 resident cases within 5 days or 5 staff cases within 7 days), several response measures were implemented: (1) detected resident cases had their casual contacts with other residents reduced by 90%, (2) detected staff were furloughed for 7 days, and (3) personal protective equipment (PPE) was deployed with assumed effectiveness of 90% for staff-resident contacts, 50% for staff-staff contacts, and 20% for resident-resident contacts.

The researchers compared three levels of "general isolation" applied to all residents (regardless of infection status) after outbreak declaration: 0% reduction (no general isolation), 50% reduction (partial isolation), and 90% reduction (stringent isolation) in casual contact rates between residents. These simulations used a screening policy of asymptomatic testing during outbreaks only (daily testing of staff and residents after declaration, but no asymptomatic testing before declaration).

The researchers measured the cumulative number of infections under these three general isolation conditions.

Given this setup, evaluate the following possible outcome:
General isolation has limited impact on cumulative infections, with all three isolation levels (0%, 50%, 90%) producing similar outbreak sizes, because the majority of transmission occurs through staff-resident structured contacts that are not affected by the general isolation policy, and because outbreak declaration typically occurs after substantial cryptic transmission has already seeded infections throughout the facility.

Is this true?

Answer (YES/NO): NO